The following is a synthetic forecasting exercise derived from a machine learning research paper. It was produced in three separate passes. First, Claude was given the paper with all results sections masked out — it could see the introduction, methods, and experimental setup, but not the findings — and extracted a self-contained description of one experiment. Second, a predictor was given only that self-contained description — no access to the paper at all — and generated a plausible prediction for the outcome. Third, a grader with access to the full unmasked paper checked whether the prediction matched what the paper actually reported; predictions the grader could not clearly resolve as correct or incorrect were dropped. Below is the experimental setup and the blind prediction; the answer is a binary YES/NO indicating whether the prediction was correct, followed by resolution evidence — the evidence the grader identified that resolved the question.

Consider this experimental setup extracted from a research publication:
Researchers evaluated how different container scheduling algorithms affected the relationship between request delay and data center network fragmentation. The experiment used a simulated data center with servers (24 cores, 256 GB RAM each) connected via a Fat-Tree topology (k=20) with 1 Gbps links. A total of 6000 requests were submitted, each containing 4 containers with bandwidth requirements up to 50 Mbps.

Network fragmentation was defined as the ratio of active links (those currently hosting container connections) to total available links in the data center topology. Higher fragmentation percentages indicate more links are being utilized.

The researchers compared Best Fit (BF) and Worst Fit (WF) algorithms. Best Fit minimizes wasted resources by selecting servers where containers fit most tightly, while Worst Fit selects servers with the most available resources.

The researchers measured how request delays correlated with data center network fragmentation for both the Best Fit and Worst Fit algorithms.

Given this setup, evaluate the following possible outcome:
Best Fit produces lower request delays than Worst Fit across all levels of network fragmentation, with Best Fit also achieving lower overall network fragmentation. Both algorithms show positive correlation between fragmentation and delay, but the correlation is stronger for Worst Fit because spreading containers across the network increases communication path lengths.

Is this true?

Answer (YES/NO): NO